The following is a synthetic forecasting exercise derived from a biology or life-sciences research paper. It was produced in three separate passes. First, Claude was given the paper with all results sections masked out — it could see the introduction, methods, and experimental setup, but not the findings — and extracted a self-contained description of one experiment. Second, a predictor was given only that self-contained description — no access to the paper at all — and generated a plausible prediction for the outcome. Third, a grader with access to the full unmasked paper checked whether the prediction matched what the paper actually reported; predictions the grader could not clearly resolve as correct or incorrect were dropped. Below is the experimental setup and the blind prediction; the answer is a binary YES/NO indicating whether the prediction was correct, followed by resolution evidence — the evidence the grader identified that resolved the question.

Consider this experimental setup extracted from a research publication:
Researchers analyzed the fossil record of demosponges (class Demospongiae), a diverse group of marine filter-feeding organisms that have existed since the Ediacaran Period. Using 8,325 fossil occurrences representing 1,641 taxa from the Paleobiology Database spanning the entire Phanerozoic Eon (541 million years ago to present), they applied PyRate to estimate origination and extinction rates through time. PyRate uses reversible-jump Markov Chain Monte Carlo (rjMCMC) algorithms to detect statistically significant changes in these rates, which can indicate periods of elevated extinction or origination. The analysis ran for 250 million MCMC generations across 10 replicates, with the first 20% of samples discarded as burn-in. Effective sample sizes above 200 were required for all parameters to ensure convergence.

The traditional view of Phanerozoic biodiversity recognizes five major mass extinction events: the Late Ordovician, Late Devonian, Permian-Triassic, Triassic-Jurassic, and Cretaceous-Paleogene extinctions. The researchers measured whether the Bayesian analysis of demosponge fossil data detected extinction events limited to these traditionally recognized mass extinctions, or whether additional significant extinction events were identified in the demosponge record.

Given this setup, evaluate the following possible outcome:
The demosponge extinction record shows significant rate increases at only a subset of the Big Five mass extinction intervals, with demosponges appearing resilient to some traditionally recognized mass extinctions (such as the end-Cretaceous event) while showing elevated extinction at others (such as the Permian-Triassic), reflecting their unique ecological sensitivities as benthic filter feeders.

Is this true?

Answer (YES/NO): NO